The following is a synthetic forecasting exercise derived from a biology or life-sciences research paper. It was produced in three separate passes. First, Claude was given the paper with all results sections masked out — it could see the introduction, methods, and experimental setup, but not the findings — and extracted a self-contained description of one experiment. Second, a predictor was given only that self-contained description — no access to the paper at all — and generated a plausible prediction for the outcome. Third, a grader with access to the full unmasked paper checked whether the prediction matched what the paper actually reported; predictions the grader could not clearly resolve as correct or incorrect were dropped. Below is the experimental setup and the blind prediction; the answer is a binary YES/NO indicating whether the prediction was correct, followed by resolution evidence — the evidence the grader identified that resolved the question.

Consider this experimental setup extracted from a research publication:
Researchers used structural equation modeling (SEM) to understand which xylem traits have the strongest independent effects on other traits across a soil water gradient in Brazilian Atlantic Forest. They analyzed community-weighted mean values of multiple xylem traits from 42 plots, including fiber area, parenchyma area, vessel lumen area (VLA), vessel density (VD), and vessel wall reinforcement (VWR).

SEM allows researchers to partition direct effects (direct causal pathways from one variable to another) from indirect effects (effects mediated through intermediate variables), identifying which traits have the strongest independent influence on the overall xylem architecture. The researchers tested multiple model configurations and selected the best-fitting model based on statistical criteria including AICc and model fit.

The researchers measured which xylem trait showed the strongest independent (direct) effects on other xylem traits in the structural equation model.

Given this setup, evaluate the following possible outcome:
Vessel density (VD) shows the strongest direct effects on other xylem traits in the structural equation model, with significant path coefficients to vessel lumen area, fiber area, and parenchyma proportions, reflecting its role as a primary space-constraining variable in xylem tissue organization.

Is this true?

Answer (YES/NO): NO